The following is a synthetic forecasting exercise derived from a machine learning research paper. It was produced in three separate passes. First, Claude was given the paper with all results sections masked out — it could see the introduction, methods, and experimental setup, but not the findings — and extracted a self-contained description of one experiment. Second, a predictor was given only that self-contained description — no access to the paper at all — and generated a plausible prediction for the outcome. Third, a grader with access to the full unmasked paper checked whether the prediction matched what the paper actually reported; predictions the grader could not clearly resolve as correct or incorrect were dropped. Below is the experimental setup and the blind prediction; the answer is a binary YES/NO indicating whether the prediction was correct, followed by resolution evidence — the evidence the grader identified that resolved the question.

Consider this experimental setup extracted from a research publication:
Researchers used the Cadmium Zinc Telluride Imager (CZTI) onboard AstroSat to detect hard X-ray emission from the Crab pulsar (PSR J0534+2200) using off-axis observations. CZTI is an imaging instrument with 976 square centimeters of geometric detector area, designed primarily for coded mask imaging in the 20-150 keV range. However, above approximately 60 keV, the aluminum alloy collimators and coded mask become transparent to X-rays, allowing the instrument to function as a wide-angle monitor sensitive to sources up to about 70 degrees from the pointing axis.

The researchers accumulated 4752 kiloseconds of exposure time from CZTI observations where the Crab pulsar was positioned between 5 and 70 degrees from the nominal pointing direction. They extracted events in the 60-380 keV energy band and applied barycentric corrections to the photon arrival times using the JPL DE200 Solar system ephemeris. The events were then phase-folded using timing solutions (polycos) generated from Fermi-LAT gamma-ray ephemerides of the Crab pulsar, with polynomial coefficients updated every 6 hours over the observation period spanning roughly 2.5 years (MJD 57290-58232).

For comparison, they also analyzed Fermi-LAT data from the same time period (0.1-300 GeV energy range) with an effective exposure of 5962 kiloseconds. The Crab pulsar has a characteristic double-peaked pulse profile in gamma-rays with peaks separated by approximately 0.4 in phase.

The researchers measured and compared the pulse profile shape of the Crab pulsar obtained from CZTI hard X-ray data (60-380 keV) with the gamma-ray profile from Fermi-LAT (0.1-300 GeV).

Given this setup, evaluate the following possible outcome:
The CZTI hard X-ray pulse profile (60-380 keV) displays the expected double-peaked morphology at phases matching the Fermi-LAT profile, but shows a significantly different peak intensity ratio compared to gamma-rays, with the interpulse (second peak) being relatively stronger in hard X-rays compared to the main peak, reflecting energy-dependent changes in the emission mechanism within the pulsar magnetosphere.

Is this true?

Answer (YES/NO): YES